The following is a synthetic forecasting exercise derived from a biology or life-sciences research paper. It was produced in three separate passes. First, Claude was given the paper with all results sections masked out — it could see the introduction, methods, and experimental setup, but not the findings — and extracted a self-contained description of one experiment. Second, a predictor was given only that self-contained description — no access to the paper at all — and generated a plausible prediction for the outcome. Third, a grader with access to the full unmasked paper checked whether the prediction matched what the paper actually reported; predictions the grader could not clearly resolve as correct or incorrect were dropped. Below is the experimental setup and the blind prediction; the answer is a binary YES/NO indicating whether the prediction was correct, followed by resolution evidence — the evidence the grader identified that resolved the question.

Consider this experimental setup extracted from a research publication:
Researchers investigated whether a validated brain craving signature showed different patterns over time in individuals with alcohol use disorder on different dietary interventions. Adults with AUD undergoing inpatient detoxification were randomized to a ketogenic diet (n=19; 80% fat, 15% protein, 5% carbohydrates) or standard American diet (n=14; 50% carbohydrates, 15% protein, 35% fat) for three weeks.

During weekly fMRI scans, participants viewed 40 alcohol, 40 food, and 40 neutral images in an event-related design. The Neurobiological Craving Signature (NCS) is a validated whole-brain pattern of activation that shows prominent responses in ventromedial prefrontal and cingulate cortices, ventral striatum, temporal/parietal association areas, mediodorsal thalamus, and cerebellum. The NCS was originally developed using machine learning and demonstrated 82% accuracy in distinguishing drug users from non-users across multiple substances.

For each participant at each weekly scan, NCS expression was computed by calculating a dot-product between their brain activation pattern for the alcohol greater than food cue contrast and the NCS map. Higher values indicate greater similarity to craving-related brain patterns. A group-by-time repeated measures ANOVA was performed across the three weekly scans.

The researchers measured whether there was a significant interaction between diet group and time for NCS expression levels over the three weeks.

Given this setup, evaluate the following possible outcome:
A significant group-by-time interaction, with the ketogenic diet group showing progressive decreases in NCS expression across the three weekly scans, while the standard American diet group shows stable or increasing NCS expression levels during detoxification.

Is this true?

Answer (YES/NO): NO